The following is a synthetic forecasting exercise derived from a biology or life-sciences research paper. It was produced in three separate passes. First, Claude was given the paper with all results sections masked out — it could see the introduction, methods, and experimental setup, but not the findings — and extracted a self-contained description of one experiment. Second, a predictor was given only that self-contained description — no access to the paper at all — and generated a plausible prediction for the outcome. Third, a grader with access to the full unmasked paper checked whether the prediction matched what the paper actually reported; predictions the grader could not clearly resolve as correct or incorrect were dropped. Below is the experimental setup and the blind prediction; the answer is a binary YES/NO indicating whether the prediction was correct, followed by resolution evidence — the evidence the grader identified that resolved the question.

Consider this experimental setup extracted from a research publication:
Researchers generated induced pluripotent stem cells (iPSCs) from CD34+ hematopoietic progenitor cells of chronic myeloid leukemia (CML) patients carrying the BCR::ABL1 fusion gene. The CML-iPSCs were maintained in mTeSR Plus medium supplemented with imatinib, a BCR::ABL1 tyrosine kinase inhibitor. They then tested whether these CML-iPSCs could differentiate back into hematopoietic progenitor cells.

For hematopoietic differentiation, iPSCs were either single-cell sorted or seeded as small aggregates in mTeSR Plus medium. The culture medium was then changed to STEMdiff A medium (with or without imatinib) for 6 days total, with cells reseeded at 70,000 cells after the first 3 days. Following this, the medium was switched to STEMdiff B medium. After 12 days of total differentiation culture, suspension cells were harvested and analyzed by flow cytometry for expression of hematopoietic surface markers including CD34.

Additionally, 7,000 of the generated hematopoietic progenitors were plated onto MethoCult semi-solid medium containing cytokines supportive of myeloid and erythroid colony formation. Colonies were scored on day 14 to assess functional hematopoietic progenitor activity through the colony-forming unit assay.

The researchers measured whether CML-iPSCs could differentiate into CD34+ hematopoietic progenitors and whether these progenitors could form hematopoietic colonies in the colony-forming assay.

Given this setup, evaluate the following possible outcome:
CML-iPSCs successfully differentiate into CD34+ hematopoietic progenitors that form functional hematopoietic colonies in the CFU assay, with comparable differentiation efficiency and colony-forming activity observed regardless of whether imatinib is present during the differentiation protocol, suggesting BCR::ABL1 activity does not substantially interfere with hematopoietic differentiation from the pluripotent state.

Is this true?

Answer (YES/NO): NO